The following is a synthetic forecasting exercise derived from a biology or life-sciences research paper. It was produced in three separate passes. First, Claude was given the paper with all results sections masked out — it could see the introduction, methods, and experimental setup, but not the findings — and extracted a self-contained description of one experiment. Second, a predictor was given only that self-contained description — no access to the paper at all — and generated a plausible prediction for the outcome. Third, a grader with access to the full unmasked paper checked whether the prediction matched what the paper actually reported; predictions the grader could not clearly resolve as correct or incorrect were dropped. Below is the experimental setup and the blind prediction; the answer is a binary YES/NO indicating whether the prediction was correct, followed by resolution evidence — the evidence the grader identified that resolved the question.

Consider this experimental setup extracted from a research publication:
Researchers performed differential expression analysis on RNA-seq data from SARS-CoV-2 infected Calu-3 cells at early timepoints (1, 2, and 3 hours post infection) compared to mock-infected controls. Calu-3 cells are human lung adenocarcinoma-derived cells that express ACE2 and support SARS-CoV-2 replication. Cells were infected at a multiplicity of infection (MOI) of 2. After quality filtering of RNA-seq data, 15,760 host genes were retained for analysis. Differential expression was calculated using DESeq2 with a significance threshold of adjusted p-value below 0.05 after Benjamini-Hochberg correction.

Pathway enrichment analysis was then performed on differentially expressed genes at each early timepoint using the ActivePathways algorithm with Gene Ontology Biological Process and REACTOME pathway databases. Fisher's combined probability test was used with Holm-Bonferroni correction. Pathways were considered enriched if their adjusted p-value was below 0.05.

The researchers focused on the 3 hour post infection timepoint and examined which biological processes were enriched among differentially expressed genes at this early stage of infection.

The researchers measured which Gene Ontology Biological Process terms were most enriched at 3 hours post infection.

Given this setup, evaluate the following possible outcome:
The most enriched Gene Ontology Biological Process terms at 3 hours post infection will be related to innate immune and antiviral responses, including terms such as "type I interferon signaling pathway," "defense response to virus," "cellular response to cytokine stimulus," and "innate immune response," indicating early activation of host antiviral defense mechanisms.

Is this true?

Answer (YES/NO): NO